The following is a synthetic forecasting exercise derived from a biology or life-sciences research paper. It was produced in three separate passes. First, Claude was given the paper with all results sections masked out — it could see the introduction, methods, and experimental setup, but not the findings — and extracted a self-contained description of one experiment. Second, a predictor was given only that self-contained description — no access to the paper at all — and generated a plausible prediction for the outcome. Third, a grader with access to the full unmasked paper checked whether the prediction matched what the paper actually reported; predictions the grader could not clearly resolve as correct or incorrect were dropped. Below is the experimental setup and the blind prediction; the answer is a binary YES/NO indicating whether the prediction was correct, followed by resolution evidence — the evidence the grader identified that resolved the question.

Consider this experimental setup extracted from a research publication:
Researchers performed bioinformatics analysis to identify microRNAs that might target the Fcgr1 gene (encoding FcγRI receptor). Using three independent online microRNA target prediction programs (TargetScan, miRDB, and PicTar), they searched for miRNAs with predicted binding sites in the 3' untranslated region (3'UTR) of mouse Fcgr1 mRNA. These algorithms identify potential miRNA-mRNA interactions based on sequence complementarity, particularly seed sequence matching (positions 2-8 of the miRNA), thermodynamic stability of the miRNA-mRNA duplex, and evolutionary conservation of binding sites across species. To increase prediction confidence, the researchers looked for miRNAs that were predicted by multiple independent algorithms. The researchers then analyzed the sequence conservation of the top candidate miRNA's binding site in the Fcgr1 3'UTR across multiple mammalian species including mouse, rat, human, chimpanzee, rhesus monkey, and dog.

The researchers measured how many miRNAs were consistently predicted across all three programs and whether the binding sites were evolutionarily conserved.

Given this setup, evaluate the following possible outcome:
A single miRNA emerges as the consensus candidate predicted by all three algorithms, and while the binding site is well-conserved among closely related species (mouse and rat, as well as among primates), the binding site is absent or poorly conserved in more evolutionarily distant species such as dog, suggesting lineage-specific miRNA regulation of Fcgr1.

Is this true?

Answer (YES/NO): NO